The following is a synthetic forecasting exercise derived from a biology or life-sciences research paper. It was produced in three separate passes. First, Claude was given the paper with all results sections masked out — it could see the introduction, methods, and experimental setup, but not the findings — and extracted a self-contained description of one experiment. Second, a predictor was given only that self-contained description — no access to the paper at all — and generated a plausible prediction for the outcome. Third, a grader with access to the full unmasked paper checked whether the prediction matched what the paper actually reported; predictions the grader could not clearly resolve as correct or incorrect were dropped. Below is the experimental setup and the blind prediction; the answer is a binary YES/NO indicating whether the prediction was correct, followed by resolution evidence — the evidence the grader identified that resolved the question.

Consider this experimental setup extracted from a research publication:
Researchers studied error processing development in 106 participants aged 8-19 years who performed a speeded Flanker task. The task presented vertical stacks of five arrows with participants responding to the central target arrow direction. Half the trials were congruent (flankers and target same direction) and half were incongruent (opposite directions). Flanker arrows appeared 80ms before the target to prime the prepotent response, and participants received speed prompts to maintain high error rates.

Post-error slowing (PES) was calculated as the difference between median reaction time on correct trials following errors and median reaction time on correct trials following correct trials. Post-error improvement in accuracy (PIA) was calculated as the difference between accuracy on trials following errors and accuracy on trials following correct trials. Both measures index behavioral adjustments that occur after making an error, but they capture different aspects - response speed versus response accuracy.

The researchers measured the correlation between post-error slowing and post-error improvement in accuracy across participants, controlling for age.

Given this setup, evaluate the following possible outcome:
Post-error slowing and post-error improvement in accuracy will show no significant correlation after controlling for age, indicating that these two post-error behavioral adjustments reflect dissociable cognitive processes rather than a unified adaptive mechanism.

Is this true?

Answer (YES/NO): NO